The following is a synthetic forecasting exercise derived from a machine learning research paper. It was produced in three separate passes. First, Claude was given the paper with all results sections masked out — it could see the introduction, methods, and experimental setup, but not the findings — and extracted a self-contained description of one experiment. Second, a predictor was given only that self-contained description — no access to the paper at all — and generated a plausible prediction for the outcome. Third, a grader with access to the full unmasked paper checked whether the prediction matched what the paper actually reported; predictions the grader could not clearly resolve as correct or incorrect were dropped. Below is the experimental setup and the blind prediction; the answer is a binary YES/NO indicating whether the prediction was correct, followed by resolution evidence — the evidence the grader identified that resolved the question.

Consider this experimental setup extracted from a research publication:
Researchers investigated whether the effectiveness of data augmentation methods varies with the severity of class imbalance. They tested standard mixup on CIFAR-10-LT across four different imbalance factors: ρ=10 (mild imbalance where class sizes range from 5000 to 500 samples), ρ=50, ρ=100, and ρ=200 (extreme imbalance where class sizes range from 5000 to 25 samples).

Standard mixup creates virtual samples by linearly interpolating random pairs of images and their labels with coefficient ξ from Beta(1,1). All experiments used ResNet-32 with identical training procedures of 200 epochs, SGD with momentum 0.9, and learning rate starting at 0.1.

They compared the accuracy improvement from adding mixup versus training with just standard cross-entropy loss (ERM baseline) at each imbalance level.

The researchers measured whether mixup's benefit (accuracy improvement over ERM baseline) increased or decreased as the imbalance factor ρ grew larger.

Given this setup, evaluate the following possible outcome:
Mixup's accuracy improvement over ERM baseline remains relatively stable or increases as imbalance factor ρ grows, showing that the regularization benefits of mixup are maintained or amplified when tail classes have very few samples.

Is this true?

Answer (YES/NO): NO